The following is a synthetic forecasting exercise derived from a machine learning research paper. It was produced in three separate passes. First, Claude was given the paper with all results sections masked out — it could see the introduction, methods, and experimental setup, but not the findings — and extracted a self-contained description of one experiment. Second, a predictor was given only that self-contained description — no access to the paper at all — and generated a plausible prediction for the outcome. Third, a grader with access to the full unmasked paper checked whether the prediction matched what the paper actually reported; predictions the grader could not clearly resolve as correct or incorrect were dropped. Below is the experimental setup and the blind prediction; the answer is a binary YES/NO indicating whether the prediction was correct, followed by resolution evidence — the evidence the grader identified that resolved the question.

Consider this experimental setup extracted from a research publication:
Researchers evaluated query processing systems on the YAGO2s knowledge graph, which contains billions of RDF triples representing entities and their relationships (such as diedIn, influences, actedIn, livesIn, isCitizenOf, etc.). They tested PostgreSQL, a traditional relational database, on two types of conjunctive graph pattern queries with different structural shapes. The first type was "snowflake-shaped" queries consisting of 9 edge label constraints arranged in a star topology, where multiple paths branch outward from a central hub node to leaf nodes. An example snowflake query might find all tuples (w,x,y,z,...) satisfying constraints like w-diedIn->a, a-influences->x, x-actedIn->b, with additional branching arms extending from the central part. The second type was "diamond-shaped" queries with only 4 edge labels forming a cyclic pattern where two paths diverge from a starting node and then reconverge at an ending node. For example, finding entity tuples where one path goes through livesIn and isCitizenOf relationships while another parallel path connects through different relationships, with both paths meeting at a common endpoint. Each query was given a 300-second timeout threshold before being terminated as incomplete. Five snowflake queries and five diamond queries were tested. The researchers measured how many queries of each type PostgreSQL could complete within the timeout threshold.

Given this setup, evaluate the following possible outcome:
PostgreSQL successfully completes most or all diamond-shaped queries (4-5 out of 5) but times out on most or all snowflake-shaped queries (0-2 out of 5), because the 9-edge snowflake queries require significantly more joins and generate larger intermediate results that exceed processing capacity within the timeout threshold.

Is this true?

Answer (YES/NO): NO